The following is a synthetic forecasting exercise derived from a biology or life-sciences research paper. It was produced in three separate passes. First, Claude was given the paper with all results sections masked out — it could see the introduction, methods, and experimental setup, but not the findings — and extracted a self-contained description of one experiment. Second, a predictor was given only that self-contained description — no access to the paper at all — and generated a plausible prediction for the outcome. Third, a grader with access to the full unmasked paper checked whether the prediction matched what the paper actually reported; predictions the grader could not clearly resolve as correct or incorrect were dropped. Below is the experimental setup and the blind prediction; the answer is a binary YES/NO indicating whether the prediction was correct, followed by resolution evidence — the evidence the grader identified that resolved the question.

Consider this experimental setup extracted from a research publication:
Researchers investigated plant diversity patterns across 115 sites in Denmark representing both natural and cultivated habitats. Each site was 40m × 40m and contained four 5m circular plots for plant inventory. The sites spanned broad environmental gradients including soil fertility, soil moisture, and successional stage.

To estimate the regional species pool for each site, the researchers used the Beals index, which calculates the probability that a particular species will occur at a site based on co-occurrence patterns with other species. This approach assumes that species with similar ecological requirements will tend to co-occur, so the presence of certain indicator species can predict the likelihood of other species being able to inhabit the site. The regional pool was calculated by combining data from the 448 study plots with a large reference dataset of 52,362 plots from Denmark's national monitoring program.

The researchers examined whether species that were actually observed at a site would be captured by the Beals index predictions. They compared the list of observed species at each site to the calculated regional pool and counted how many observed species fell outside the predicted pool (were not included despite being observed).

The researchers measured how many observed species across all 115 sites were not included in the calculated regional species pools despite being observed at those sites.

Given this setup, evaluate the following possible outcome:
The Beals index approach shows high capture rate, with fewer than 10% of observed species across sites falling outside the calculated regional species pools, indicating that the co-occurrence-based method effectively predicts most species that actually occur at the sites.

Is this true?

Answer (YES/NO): YES